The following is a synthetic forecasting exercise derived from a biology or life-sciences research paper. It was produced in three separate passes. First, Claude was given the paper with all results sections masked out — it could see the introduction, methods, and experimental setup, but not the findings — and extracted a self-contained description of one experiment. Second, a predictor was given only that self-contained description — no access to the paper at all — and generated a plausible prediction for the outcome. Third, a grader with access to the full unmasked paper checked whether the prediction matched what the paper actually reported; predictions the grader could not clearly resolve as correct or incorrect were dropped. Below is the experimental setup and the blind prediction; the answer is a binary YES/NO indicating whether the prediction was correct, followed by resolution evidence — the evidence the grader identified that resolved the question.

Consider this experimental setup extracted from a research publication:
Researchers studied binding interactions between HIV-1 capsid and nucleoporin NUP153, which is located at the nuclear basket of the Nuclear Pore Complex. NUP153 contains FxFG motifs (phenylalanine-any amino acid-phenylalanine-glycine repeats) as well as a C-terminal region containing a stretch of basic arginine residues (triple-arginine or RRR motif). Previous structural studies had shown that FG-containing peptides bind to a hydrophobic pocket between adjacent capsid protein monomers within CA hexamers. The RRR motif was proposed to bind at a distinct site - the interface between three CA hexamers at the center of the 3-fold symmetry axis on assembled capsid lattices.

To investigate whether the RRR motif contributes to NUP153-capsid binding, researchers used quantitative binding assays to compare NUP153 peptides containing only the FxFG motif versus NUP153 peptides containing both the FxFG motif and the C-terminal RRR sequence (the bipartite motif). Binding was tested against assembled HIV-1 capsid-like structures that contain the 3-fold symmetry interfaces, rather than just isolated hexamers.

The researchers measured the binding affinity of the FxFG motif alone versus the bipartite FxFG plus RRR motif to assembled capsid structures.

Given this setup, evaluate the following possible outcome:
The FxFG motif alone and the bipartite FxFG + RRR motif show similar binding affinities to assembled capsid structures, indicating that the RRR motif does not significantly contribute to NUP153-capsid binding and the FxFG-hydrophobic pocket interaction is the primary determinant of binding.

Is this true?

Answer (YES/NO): NO